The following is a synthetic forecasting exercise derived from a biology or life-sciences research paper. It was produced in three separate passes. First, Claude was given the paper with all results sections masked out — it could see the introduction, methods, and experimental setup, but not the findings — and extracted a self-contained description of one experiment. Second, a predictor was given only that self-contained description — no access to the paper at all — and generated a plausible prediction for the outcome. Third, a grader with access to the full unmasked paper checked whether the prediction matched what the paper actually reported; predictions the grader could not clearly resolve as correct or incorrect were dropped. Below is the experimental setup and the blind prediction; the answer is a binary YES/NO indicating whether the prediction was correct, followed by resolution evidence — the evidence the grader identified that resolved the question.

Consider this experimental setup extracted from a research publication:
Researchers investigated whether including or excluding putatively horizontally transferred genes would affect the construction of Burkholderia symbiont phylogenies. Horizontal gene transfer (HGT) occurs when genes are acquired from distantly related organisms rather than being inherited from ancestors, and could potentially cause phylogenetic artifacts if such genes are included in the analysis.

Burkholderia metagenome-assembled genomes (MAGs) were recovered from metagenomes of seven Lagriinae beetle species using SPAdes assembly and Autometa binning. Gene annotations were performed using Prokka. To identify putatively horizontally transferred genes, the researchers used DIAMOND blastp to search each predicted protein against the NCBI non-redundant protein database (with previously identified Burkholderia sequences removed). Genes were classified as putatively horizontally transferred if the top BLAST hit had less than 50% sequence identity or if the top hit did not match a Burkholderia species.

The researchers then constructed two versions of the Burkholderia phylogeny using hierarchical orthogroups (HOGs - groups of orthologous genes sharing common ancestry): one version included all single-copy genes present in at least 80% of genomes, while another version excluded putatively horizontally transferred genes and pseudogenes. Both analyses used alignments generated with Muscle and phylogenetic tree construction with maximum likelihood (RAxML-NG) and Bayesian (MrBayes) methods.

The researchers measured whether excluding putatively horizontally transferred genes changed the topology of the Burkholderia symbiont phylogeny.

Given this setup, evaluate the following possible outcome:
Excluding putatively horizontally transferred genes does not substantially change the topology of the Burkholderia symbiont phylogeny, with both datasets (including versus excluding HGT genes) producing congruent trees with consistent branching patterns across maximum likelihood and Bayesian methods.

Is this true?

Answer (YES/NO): YES